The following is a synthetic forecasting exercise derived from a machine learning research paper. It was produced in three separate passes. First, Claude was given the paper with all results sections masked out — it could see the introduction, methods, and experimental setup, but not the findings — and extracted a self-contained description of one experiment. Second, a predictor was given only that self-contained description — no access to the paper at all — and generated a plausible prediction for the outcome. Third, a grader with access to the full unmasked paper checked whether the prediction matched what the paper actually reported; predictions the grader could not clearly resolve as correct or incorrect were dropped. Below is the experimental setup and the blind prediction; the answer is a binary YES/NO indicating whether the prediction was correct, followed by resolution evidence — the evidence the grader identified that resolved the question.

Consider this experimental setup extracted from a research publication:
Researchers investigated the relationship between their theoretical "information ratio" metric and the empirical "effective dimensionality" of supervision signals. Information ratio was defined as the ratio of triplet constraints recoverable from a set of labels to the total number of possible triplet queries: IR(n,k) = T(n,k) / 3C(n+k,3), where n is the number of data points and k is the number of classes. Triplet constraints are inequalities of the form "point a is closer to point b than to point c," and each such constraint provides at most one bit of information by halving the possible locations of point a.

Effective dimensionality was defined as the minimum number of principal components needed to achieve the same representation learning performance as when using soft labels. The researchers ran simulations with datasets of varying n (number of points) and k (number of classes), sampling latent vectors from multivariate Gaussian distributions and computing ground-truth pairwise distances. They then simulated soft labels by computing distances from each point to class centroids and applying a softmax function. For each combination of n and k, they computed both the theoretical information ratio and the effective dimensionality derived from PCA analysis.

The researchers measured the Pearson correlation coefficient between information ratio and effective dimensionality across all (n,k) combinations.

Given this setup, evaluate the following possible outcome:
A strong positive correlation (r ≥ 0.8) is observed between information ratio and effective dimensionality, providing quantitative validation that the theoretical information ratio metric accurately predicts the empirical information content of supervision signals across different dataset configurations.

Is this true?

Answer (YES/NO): NO